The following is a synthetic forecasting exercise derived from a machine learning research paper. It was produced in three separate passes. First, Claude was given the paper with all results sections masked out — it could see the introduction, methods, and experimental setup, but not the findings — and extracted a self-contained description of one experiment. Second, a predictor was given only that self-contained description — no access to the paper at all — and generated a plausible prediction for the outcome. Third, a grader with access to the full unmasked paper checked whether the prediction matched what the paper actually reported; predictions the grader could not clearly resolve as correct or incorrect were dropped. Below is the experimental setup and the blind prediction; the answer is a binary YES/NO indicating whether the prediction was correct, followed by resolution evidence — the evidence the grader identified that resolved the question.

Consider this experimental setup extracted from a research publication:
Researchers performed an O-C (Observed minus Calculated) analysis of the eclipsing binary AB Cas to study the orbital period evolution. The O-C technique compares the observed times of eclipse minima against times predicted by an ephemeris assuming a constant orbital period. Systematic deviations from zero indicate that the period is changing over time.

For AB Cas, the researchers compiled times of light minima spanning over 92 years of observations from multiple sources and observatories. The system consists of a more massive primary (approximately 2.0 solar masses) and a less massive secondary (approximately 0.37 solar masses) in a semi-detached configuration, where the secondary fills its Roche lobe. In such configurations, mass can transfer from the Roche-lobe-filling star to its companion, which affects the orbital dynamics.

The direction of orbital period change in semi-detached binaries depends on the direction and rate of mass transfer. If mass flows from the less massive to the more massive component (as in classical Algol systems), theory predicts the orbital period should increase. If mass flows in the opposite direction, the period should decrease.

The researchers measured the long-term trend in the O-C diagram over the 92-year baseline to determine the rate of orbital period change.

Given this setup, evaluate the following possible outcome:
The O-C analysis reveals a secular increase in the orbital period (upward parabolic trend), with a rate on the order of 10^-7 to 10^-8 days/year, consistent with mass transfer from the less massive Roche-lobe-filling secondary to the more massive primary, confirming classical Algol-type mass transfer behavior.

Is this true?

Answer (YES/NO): YES